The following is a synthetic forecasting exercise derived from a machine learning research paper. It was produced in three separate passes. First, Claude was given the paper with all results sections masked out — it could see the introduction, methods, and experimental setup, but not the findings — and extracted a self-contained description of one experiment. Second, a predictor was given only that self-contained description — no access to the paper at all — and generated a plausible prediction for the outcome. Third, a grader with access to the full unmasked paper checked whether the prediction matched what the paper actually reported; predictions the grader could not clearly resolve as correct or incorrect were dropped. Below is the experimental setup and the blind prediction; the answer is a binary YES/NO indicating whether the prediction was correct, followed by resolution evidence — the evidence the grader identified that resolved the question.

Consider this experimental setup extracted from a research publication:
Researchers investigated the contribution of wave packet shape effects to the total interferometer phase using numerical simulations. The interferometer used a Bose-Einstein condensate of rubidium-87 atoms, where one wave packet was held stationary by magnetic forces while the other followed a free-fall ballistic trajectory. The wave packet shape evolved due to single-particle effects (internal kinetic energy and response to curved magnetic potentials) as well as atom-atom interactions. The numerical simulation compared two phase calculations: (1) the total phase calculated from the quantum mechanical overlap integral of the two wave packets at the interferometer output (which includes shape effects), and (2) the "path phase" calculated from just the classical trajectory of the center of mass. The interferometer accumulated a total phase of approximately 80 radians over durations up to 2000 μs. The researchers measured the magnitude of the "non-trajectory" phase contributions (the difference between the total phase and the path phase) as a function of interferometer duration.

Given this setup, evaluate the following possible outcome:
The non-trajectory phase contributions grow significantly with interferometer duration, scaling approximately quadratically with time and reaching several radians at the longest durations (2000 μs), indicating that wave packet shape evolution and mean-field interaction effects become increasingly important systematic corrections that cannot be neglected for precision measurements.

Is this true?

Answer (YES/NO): NO